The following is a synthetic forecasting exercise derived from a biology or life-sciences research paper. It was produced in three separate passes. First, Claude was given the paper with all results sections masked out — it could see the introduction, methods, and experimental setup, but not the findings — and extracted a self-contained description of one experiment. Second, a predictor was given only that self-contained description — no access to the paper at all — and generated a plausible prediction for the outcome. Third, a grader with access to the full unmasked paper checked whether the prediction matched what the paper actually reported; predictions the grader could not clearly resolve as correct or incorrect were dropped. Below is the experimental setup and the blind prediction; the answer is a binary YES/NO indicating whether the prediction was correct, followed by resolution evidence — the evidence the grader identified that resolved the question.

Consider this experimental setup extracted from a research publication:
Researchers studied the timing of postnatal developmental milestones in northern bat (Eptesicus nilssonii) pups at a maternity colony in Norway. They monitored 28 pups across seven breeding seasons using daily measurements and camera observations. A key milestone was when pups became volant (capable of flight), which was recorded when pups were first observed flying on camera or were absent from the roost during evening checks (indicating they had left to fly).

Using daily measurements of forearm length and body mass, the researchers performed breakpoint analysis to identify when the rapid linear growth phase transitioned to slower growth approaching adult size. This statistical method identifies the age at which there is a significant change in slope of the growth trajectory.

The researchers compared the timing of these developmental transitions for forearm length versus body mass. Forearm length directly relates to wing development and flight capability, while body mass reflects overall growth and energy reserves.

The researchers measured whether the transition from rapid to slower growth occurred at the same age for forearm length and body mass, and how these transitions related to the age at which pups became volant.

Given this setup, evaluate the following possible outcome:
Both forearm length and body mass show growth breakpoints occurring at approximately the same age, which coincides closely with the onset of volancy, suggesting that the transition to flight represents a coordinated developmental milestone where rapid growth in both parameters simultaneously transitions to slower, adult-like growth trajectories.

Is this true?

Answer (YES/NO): NO